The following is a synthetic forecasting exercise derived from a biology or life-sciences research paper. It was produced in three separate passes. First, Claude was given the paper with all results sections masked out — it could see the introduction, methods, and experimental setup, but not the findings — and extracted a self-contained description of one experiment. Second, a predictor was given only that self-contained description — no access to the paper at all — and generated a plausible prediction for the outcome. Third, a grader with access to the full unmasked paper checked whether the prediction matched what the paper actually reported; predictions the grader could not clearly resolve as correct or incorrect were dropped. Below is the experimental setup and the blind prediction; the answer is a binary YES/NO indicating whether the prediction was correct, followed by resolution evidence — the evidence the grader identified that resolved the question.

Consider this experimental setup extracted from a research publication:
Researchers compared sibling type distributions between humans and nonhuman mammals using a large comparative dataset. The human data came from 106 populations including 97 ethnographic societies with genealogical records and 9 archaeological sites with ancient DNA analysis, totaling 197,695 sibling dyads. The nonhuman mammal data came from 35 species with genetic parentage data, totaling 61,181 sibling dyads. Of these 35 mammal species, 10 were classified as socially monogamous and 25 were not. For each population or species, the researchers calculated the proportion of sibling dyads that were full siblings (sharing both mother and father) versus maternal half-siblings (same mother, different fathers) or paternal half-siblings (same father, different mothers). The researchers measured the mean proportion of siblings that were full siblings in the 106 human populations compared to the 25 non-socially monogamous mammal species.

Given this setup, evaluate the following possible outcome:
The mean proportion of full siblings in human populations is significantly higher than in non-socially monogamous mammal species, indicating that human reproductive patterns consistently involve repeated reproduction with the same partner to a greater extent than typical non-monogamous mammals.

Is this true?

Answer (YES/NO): YES